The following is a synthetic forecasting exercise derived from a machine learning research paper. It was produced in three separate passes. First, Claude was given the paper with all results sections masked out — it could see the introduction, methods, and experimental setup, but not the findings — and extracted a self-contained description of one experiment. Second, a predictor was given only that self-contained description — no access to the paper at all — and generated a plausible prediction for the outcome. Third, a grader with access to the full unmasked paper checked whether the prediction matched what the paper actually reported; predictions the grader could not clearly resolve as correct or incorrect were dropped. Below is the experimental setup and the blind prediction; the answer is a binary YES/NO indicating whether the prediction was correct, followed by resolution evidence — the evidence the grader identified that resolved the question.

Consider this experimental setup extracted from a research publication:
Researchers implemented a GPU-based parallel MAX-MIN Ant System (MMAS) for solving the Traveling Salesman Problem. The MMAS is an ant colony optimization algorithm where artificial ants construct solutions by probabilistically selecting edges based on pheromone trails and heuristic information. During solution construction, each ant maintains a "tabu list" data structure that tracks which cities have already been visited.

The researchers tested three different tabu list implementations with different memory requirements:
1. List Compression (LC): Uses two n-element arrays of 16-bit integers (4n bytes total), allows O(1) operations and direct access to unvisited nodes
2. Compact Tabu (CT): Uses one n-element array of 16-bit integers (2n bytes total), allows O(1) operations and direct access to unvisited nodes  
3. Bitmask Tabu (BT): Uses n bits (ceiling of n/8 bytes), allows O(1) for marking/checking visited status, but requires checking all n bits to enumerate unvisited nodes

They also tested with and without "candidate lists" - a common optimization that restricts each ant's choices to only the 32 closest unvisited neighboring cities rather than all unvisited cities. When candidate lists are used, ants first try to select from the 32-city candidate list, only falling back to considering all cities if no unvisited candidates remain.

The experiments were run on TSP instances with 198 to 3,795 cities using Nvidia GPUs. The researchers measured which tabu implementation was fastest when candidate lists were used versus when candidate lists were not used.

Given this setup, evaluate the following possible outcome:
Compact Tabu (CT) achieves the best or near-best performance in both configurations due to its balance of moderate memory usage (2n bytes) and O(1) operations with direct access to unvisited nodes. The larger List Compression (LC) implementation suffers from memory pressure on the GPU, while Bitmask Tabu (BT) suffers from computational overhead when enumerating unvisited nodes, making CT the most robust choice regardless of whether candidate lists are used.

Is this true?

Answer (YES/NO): NO